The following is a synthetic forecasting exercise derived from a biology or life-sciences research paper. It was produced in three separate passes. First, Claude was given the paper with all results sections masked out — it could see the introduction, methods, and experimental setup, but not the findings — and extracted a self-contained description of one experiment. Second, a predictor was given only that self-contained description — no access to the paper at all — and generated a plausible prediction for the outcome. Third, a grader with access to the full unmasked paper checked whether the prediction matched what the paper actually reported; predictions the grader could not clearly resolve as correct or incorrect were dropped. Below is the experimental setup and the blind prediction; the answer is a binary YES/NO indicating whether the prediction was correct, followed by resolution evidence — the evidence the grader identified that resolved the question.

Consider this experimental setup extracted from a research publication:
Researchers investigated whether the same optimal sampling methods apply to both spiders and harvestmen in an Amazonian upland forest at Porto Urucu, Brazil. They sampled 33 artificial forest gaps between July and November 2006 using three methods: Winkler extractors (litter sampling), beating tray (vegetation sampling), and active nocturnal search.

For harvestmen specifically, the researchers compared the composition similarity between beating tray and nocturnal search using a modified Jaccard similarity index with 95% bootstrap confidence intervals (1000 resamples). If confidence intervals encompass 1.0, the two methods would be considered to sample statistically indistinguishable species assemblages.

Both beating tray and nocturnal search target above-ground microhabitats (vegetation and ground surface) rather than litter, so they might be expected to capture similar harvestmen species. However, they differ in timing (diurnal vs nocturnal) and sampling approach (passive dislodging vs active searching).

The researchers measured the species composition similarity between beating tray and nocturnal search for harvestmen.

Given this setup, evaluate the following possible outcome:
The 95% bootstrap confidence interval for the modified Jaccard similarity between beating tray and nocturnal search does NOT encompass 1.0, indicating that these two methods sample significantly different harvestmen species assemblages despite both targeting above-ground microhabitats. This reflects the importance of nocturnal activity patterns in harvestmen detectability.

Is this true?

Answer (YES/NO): NO